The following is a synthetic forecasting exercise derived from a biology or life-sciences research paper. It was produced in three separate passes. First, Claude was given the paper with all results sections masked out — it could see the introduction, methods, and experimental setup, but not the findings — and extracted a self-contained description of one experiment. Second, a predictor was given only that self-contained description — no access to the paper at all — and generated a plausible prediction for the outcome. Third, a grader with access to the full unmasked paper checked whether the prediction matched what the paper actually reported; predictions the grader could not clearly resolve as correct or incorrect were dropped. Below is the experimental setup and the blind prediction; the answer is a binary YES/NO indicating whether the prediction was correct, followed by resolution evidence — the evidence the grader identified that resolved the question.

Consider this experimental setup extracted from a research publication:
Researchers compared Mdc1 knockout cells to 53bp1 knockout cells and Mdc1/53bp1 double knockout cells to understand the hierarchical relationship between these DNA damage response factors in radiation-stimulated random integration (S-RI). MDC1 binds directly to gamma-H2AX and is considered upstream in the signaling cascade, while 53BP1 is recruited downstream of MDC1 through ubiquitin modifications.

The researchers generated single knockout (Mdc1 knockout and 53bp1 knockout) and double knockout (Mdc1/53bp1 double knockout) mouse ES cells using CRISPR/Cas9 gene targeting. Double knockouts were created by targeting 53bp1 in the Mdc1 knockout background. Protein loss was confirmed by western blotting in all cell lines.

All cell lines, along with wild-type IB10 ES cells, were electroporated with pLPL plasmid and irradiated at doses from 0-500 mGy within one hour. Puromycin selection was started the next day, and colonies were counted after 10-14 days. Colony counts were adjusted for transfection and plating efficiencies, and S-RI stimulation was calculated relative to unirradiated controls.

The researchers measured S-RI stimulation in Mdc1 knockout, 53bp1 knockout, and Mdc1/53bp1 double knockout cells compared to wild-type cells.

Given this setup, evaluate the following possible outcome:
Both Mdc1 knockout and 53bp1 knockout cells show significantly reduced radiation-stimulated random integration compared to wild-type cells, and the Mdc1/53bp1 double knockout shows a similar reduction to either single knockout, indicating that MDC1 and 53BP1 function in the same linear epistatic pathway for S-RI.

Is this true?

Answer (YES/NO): NO